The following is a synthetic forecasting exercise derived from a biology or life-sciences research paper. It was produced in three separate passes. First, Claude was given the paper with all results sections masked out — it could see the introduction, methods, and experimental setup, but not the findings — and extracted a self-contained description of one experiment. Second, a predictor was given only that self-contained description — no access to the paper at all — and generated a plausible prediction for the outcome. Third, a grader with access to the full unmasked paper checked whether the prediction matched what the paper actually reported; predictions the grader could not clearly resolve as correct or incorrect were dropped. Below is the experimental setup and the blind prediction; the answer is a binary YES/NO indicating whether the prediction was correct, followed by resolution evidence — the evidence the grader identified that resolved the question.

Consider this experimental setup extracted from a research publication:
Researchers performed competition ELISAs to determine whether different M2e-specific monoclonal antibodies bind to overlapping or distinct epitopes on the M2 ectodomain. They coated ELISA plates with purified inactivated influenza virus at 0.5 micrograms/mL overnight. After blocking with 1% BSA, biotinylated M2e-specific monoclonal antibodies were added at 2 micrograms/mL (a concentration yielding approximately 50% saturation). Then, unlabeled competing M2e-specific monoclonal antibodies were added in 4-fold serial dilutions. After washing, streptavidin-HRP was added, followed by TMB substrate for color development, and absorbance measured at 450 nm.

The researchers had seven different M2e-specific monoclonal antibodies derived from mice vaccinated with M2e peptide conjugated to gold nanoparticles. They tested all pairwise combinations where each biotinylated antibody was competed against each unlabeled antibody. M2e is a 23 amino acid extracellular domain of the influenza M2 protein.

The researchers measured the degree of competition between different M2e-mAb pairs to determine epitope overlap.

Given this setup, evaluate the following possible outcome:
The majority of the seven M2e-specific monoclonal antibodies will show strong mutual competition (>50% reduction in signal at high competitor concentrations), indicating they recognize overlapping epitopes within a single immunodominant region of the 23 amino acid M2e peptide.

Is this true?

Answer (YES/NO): NO